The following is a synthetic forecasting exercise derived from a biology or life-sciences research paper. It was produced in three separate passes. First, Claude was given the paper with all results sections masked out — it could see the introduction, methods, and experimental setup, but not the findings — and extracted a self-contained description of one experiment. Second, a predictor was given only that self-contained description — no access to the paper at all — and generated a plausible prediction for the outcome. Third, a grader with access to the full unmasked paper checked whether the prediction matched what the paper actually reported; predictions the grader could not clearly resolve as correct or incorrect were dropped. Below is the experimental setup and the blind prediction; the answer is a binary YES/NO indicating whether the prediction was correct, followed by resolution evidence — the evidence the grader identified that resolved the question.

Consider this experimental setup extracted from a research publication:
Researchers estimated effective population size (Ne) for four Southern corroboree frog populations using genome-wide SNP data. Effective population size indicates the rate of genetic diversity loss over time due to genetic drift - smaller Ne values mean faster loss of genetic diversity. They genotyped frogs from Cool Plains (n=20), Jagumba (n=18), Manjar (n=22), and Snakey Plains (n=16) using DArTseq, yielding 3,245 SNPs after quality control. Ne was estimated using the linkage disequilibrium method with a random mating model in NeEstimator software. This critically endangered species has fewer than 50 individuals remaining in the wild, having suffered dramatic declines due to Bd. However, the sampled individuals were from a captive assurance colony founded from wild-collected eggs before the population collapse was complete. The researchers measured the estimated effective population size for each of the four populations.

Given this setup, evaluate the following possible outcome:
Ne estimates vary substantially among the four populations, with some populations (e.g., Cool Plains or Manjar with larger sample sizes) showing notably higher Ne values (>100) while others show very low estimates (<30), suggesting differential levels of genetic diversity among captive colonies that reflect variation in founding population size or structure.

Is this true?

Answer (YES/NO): NO